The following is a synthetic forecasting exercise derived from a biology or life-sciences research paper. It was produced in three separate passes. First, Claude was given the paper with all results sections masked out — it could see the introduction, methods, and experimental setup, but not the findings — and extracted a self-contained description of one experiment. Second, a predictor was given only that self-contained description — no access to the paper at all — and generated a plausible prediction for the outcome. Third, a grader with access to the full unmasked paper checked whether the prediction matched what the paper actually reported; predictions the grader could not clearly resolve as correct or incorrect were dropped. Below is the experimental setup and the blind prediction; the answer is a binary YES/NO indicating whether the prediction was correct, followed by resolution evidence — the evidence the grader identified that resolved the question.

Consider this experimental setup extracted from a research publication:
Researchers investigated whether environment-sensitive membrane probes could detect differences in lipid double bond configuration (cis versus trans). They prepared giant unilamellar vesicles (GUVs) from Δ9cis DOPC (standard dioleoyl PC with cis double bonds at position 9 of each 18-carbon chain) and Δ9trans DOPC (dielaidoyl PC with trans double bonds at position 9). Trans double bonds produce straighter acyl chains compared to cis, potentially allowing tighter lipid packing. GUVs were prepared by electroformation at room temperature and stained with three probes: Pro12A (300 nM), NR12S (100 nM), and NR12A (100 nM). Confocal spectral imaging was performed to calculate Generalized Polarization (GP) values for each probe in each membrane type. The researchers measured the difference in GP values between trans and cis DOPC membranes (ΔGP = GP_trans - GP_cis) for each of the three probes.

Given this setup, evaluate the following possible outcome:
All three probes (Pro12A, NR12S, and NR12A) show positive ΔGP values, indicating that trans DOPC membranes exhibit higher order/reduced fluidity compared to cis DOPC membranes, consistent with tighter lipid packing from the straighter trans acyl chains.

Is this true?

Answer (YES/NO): YES